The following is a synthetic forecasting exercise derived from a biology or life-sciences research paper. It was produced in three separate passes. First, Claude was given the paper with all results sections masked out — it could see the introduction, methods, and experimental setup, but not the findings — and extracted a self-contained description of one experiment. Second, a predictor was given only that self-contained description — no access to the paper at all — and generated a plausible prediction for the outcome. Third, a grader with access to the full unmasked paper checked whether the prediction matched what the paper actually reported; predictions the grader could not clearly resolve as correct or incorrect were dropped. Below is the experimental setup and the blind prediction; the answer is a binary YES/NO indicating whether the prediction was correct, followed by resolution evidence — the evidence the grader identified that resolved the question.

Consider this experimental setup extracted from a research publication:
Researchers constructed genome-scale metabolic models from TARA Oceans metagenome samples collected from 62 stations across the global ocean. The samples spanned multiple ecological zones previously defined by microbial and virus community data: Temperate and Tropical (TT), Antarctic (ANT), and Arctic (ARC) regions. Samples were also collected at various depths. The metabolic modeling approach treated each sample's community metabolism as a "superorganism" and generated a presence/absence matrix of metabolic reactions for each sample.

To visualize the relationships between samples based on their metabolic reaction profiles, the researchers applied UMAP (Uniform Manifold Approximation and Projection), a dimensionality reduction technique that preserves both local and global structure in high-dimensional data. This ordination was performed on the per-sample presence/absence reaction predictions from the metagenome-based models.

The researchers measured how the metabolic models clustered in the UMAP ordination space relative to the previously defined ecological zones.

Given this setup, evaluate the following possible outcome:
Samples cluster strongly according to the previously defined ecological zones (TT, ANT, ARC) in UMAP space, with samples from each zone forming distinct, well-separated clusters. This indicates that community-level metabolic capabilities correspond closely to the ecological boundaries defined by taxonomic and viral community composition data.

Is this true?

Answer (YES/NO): YES